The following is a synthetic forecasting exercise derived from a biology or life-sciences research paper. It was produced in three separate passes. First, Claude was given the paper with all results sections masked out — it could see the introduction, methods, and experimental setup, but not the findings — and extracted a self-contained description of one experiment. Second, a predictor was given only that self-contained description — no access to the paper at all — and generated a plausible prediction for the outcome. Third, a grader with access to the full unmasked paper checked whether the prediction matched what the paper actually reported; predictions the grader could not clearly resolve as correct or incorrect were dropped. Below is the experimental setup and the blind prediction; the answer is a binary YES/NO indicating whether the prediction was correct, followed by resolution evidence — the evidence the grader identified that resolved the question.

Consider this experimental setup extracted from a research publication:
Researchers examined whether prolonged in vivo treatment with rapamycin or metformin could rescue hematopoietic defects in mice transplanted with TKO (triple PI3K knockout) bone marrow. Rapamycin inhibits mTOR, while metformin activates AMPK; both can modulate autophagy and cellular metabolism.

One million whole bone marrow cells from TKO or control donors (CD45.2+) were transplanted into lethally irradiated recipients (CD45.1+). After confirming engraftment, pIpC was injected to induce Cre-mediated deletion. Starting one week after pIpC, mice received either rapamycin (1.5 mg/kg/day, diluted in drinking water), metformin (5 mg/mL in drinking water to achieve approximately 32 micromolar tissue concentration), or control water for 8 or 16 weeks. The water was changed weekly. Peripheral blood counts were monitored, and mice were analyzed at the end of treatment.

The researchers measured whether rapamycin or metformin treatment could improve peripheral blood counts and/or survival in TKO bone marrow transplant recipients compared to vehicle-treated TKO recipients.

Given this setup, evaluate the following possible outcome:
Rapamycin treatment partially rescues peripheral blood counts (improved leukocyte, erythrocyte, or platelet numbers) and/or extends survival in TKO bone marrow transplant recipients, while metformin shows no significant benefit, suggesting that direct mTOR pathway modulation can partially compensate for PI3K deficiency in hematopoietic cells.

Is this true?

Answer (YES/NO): NO